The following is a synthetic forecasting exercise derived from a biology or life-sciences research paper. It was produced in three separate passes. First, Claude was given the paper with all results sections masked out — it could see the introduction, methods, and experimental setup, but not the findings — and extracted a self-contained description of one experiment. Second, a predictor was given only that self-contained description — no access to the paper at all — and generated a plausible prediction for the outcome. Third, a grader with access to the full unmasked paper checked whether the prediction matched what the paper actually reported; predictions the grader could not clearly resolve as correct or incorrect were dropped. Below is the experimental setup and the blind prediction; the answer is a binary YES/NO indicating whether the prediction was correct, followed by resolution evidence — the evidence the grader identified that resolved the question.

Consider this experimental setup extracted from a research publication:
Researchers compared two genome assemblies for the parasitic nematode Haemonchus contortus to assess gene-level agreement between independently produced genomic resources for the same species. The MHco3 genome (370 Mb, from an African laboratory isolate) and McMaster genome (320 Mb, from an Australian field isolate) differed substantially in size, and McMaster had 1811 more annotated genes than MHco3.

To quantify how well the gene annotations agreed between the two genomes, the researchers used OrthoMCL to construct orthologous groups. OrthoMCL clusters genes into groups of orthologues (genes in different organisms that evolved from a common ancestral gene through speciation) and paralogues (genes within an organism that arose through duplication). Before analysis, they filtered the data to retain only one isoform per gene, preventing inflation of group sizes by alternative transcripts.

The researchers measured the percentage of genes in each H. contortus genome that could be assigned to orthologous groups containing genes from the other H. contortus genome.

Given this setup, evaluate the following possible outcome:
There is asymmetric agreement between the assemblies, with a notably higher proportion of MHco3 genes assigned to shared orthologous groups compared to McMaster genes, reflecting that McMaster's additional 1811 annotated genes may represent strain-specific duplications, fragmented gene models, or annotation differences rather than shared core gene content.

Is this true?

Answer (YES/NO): YES